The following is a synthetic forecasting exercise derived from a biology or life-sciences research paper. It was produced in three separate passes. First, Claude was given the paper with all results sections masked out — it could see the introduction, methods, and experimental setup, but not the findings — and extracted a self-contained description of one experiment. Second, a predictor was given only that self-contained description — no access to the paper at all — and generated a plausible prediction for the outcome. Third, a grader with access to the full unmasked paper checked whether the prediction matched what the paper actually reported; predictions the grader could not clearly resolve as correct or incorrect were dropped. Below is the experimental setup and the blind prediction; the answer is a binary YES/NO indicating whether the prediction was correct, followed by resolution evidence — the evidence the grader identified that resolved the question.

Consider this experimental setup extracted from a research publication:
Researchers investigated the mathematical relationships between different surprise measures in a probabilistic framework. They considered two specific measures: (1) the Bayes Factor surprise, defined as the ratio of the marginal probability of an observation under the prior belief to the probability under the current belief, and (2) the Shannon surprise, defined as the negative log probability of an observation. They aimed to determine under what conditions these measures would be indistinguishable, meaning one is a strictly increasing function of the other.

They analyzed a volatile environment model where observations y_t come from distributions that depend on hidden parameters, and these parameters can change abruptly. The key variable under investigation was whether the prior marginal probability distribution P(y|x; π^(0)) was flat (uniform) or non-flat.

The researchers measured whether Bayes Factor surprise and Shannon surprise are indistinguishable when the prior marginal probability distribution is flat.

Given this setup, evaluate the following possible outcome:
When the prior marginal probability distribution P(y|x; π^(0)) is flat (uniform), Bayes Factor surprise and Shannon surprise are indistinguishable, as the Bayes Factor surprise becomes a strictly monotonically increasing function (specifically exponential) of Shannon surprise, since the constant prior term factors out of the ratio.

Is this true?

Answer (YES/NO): YES